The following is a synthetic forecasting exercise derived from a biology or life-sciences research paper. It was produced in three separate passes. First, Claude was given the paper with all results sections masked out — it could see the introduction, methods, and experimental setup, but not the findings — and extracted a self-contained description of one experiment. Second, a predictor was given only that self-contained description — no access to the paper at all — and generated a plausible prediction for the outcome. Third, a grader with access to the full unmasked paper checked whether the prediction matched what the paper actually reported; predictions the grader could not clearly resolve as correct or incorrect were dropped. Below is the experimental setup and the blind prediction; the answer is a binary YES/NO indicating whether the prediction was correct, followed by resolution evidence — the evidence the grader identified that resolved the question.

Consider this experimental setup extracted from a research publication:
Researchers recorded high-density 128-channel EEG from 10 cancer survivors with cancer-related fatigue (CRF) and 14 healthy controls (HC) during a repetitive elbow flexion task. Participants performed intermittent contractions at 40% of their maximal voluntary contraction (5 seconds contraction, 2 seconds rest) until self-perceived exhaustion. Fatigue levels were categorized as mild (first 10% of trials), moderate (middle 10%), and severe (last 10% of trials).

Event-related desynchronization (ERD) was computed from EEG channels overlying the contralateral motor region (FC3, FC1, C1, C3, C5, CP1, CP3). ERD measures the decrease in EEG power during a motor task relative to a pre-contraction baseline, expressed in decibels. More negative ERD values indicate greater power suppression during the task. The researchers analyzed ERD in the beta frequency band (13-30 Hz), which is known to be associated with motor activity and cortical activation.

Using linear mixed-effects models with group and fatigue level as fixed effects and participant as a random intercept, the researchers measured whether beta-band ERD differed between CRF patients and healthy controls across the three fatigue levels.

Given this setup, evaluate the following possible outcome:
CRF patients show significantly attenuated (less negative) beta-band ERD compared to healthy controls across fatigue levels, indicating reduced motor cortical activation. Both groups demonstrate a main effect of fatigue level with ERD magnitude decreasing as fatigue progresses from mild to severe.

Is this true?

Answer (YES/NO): NO